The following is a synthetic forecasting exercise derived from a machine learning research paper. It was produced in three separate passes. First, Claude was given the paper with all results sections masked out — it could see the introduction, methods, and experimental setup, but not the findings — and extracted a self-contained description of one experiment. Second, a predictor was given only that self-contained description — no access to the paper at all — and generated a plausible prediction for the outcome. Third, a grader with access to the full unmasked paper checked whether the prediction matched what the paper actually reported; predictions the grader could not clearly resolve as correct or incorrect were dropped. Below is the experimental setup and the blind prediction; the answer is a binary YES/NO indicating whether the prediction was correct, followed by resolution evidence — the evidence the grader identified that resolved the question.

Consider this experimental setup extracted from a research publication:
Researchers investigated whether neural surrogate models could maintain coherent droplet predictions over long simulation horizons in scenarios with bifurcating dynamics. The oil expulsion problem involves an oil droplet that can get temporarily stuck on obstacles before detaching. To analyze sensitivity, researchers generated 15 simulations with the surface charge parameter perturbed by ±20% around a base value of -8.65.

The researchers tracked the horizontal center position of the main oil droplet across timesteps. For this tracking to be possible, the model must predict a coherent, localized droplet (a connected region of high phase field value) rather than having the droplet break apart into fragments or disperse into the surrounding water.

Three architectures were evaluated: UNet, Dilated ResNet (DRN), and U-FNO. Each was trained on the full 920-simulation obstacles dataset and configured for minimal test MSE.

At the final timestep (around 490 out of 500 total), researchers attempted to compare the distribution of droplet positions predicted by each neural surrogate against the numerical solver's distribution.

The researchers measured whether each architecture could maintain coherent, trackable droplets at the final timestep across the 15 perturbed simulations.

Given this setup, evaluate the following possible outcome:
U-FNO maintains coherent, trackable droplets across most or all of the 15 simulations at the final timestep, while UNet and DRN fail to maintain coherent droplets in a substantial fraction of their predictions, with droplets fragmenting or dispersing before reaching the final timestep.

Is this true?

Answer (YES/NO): NO